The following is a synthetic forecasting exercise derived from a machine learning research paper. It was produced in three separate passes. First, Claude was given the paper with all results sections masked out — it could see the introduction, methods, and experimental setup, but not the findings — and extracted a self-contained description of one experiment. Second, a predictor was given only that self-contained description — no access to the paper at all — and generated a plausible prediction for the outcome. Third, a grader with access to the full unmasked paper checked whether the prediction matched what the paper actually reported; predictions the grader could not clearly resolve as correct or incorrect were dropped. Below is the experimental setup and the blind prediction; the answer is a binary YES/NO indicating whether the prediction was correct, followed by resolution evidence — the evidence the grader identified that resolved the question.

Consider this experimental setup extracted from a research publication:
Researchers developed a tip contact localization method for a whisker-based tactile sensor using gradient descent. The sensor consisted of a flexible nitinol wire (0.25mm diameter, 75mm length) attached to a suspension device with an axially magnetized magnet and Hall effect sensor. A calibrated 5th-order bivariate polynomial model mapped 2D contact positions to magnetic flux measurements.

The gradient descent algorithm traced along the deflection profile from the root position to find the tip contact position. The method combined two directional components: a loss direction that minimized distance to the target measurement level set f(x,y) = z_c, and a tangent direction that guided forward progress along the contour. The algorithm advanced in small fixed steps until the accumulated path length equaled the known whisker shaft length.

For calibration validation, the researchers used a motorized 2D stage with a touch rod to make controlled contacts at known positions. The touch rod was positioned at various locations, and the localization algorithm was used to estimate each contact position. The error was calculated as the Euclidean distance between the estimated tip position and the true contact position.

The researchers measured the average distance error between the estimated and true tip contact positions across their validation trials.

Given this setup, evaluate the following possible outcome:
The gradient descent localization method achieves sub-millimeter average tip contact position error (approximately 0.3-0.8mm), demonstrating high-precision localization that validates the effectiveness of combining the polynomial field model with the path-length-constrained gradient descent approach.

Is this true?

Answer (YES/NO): NO